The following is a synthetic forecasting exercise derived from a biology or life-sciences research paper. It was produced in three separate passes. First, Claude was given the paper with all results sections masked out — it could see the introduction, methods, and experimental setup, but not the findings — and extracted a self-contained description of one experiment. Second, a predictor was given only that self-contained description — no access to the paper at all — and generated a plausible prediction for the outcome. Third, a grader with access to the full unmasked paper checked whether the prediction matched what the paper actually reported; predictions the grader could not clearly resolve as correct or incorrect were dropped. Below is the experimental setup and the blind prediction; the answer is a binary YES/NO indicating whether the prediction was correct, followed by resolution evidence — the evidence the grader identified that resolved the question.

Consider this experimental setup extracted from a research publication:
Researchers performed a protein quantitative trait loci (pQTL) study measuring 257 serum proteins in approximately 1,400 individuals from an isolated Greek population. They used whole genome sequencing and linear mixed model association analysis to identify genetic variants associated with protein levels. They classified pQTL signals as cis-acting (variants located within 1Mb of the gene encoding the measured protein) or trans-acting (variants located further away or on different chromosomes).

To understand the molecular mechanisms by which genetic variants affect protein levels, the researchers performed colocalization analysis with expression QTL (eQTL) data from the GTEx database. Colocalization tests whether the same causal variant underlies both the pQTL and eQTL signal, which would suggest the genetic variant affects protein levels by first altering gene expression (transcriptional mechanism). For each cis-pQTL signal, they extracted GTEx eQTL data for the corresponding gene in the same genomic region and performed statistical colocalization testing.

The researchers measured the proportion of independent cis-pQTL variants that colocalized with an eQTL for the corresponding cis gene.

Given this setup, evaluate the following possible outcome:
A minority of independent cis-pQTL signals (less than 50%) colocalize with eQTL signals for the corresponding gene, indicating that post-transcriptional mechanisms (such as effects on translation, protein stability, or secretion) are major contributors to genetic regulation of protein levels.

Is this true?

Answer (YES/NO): YES